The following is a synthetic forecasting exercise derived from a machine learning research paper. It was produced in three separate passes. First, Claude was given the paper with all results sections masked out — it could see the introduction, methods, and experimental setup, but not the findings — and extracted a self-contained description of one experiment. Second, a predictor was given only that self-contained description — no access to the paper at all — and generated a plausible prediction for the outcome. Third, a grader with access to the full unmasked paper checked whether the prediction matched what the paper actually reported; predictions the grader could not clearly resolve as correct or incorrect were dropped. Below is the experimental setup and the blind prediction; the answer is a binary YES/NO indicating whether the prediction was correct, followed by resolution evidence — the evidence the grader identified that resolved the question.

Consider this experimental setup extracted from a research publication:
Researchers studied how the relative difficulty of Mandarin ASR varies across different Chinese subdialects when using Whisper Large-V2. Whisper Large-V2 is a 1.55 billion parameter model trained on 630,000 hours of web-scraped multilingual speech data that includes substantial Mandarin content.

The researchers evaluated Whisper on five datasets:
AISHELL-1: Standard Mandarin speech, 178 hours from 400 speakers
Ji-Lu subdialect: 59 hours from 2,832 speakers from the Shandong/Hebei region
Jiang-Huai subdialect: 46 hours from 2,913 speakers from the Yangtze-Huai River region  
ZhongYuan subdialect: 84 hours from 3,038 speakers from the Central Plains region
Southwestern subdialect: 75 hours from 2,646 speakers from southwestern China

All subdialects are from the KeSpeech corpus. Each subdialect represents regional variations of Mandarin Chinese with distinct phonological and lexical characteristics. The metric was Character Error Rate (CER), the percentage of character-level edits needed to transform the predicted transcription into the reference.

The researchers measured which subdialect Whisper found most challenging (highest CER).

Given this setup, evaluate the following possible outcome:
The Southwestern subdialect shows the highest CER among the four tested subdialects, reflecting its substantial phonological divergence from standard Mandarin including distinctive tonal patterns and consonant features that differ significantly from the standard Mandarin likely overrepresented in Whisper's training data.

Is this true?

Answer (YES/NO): NO